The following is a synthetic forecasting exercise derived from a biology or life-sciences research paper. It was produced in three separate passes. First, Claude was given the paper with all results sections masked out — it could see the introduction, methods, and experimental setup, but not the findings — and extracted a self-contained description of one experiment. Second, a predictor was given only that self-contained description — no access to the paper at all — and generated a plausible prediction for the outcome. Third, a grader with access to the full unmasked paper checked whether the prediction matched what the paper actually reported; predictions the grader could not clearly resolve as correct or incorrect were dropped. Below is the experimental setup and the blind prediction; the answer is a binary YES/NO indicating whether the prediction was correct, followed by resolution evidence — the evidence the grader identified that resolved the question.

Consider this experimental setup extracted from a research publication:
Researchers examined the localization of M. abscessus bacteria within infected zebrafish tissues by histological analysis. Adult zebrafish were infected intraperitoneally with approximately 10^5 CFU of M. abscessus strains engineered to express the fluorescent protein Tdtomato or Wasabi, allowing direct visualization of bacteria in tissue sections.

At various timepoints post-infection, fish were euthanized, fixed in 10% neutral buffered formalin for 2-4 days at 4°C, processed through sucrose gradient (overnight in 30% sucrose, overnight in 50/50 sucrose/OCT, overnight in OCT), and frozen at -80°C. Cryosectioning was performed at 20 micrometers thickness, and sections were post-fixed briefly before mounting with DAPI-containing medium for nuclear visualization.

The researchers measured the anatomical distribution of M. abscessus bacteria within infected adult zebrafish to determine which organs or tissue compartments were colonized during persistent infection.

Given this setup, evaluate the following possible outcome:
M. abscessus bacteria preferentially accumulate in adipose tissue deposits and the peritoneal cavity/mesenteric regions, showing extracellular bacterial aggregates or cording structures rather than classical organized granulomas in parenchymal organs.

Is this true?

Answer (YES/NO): NO